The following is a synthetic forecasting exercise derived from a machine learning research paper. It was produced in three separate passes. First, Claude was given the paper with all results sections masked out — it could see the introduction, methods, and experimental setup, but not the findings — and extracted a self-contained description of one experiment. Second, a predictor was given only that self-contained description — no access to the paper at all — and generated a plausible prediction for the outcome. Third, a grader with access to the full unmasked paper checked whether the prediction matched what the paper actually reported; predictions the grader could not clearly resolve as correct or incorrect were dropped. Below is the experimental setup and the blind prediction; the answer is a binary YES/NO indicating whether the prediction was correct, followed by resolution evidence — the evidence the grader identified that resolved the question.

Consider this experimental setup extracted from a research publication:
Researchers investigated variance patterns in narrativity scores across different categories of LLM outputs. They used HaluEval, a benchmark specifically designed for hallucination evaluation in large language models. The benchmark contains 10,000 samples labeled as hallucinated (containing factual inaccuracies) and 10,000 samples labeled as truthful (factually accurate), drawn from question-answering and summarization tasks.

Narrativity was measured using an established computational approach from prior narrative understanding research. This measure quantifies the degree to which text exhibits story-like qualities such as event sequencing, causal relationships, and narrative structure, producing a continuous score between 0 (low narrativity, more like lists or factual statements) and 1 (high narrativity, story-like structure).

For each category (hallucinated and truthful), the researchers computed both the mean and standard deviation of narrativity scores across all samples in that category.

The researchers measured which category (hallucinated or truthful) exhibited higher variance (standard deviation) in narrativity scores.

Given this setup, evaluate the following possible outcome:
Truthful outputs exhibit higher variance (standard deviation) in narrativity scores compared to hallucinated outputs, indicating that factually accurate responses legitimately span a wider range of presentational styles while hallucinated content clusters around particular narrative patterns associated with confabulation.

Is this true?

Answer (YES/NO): YES